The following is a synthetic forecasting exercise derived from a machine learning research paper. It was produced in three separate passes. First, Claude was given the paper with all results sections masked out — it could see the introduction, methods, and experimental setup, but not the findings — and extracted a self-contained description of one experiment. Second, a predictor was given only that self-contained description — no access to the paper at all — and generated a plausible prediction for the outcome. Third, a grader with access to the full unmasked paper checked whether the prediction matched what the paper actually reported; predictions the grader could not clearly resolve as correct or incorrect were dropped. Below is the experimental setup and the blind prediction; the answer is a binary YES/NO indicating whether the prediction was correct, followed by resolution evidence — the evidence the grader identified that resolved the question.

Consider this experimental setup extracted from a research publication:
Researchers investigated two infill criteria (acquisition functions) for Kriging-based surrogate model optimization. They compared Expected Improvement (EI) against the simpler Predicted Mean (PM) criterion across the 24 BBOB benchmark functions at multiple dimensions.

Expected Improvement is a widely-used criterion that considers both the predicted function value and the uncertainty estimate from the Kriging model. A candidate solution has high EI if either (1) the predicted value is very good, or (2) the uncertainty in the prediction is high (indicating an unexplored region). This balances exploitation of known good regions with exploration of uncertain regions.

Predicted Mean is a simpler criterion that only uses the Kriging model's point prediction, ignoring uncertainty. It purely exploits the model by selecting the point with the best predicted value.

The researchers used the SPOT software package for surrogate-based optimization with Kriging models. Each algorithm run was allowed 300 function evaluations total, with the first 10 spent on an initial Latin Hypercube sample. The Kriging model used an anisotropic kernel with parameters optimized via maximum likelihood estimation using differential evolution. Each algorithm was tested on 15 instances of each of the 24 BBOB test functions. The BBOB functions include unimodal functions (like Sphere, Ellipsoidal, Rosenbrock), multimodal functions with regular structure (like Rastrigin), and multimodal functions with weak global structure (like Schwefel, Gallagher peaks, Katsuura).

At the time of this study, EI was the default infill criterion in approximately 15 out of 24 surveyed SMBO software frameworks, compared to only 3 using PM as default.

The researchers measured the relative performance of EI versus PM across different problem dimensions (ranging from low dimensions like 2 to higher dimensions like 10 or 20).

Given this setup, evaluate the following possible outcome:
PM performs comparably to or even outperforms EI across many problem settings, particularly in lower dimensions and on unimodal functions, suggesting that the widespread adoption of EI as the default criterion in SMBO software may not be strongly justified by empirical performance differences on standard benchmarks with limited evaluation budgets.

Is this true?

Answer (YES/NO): NO